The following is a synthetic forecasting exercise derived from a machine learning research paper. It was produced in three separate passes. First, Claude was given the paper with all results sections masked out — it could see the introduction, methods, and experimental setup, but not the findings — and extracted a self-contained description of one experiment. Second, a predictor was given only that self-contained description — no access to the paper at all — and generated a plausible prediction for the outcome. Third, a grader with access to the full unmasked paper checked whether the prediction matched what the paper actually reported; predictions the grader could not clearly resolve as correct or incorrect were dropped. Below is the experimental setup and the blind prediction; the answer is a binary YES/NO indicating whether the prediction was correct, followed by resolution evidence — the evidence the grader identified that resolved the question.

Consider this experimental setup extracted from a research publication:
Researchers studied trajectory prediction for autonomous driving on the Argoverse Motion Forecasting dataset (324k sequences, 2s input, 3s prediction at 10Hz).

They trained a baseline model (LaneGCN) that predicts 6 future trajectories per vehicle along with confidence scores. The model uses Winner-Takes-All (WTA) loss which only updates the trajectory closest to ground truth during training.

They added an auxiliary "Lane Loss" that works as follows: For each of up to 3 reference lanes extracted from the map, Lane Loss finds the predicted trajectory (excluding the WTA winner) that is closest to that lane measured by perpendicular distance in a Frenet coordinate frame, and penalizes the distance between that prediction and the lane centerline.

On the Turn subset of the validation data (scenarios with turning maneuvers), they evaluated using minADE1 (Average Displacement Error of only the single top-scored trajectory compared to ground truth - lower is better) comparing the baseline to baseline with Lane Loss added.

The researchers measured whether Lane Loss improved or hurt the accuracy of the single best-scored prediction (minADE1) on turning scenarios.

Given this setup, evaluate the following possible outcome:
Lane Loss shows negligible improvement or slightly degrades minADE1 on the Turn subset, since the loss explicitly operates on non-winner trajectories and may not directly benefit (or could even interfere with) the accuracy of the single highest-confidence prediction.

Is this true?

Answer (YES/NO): NO